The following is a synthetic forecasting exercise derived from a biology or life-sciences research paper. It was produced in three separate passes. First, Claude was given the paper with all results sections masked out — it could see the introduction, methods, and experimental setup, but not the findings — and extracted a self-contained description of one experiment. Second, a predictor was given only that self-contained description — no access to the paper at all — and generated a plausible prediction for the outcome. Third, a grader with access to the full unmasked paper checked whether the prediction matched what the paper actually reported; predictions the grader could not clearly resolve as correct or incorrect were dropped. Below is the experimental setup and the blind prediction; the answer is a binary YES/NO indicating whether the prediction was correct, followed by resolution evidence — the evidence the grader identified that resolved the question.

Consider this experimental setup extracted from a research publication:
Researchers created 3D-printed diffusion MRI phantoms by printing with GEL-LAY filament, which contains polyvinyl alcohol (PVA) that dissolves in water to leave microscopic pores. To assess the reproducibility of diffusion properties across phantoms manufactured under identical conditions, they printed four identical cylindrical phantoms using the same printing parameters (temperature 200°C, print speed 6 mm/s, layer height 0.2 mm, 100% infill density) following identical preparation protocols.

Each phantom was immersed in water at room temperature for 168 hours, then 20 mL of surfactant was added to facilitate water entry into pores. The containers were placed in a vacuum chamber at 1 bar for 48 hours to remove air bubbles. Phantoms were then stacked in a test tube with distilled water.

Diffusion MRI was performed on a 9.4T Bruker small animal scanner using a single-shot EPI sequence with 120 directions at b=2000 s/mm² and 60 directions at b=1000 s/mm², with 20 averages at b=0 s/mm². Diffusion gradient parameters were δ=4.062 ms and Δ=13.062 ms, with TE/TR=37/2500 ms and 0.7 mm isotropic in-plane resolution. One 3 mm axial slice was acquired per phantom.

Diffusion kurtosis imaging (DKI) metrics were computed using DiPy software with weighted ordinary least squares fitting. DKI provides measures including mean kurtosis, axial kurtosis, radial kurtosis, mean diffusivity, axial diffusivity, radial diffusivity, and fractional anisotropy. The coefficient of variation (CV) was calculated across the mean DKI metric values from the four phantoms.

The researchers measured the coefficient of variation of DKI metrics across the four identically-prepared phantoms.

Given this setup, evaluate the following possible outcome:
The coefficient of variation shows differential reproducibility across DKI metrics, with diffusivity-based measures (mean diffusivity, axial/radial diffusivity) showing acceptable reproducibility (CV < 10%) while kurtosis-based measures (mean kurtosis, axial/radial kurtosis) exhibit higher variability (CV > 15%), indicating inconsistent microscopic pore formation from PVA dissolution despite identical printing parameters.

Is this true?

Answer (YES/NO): NO